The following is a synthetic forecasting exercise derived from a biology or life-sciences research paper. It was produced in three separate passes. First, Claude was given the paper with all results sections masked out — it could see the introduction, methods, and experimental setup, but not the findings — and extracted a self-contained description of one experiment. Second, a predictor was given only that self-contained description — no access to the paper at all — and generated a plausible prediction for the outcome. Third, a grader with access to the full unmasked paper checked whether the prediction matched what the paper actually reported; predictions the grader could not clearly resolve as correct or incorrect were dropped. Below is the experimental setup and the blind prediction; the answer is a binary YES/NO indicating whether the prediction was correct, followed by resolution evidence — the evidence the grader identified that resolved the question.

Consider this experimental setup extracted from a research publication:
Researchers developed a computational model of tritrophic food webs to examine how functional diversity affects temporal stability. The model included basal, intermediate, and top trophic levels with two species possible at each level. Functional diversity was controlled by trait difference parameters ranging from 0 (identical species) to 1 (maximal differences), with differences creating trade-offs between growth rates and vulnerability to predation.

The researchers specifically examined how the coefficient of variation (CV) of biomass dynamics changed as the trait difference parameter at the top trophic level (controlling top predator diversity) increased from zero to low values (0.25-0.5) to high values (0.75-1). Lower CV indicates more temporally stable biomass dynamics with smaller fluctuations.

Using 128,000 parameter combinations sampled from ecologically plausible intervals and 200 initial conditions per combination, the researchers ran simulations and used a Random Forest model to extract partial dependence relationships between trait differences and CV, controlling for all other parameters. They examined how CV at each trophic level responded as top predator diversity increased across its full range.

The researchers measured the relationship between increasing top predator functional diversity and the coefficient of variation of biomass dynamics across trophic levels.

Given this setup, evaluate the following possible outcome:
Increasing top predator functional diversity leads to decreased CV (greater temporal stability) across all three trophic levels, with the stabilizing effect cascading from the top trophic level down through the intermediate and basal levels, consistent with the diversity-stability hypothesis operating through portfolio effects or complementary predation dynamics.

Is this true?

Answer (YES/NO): NO